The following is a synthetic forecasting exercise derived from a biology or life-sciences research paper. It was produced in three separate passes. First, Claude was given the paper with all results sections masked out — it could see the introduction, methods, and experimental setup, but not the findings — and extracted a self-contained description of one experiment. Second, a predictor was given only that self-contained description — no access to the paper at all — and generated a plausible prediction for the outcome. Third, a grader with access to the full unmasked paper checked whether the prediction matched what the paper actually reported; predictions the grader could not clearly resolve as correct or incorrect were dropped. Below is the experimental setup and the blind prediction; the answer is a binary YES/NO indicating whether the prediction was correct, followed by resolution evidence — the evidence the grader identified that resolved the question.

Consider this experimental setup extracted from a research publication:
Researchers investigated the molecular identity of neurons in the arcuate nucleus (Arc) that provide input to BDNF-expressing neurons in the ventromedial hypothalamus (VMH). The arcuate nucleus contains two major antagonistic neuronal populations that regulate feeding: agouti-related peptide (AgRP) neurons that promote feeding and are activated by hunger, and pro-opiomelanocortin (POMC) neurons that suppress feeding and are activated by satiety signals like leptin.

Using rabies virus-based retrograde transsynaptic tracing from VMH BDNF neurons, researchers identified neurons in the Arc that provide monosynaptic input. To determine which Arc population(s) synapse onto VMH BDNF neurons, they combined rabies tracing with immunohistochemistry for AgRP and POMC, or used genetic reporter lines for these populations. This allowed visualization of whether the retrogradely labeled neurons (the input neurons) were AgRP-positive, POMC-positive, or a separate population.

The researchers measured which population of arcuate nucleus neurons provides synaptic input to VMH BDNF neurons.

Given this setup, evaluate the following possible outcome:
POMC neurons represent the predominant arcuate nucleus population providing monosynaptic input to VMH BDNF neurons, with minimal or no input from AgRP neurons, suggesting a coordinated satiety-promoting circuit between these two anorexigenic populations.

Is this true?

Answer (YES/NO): NO